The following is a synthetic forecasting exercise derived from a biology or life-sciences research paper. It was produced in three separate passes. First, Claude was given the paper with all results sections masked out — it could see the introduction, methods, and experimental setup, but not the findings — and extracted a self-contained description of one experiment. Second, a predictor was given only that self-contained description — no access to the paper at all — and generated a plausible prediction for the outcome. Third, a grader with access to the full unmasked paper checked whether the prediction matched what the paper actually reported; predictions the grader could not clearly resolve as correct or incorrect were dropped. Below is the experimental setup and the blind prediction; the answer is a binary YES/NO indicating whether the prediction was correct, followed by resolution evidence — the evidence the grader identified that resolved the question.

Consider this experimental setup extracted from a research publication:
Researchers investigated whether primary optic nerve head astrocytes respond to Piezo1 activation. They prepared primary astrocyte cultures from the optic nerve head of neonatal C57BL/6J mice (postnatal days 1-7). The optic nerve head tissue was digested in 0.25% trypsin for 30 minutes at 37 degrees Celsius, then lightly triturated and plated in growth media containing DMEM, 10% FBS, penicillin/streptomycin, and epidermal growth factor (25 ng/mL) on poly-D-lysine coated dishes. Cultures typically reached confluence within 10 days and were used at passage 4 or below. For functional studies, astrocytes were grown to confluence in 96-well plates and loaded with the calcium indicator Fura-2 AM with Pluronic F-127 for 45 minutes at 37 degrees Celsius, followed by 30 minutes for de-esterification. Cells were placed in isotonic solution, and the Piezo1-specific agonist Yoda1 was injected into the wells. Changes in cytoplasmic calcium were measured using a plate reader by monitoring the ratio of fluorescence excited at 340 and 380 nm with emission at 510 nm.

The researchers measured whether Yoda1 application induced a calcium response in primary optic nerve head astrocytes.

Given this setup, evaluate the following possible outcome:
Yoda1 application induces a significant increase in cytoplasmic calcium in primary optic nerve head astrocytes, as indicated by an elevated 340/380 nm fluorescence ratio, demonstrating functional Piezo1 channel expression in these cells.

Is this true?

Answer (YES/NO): YES